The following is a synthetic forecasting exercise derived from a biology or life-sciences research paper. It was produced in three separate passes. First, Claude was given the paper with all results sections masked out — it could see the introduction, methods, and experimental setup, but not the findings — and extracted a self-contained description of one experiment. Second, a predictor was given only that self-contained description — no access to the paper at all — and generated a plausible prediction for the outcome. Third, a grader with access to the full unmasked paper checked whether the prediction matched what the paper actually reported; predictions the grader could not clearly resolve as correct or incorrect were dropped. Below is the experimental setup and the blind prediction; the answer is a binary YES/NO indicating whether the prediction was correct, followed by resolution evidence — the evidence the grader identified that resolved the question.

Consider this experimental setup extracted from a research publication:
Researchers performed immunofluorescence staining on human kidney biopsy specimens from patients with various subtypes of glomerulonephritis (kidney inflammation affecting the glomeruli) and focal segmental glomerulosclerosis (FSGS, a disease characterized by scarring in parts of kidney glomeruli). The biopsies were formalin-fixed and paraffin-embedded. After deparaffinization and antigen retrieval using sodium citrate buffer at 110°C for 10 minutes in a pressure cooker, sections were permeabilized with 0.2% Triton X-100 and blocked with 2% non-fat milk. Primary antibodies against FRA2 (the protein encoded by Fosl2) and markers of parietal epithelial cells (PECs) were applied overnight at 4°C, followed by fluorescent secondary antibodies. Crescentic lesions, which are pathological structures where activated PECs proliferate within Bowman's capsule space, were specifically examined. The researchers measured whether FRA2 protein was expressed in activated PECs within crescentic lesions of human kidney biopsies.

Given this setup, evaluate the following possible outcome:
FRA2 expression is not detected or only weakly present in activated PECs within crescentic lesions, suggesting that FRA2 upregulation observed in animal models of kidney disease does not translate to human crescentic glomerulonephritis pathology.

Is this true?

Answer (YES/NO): NO